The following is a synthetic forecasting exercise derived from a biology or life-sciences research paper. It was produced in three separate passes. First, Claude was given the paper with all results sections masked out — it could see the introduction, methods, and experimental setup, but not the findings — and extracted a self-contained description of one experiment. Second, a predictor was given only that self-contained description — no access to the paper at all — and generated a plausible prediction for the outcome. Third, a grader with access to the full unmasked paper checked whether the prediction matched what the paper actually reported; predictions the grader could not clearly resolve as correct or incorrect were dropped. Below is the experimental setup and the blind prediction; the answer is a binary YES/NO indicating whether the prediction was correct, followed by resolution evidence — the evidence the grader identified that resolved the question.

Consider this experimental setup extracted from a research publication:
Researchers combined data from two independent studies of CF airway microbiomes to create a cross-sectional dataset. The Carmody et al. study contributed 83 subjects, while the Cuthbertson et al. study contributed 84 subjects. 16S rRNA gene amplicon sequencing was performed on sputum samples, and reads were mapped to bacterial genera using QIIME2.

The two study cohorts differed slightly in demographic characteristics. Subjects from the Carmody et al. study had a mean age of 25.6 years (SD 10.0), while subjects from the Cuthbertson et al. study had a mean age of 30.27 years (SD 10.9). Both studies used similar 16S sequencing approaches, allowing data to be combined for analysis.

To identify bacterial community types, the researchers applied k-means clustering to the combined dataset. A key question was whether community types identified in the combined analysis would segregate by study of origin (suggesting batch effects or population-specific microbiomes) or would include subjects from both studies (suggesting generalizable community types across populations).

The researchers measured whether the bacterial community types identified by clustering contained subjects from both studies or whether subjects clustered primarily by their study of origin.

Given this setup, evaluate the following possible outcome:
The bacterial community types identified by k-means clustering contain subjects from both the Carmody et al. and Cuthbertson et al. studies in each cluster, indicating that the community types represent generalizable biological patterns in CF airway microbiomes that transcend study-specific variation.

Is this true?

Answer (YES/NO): NO